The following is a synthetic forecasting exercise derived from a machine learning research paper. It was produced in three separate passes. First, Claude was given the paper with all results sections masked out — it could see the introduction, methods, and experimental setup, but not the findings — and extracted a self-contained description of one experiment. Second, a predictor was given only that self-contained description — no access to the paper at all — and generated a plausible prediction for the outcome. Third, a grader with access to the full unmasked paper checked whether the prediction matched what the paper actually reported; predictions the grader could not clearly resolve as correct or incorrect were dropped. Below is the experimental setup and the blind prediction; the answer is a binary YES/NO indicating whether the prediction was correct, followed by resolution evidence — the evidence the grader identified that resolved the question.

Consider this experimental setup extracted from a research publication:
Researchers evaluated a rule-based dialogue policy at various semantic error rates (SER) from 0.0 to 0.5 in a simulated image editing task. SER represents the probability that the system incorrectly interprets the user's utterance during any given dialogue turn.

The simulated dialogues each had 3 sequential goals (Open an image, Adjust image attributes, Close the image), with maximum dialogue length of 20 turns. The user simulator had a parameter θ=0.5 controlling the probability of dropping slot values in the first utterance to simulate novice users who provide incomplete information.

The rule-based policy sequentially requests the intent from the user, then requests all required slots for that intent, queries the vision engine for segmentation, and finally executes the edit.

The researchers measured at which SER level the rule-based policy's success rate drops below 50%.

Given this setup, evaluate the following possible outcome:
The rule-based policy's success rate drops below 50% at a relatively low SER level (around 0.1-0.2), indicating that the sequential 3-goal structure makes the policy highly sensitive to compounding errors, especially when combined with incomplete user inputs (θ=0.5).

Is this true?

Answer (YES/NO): NO